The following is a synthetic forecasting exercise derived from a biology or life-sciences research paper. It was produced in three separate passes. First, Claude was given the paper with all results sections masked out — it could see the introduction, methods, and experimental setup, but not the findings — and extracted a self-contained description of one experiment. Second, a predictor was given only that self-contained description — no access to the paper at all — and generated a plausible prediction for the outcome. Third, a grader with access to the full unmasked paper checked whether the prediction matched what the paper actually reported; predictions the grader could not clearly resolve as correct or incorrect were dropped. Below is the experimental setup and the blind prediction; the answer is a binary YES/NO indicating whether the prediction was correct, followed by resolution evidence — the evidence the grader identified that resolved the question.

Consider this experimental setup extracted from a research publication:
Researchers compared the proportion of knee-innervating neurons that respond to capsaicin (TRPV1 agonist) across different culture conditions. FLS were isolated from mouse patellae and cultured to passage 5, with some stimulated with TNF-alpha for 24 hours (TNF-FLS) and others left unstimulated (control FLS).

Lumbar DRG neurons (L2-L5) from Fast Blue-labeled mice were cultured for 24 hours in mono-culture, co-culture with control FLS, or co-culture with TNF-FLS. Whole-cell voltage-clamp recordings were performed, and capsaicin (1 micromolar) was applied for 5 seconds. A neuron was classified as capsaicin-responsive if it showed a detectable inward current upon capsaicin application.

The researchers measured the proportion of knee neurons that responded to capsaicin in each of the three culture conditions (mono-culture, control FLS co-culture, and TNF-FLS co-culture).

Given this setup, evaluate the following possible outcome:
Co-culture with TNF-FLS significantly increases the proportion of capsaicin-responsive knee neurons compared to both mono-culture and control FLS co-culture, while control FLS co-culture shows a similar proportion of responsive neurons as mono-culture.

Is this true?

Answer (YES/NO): NO